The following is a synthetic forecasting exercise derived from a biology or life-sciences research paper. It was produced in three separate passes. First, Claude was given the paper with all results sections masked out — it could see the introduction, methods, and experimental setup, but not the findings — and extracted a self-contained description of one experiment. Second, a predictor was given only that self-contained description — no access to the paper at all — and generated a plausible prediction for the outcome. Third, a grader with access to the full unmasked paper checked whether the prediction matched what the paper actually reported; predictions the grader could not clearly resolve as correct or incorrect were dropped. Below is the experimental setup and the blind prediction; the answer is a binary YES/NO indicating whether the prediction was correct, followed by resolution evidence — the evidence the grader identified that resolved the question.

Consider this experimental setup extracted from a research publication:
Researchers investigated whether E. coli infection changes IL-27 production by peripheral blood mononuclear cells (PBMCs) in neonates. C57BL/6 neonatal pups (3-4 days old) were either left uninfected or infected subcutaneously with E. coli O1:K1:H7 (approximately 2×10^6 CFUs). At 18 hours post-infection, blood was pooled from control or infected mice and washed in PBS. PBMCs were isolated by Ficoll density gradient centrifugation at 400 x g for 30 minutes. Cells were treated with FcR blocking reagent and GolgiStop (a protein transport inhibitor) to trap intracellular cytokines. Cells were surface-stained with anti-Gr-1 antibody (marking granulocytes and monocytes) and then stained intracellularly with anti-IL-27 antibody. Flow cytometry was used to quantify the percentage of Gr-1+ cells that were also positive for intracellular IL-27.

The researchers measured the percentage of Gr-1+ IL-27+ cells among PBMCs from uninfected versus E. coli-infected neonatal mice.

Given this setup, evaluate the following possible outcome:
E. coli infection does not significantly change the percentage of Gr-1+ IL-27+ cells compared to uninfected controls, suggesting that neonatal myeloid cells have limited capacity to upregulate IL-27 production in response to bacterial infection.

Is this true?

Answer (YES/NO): YES